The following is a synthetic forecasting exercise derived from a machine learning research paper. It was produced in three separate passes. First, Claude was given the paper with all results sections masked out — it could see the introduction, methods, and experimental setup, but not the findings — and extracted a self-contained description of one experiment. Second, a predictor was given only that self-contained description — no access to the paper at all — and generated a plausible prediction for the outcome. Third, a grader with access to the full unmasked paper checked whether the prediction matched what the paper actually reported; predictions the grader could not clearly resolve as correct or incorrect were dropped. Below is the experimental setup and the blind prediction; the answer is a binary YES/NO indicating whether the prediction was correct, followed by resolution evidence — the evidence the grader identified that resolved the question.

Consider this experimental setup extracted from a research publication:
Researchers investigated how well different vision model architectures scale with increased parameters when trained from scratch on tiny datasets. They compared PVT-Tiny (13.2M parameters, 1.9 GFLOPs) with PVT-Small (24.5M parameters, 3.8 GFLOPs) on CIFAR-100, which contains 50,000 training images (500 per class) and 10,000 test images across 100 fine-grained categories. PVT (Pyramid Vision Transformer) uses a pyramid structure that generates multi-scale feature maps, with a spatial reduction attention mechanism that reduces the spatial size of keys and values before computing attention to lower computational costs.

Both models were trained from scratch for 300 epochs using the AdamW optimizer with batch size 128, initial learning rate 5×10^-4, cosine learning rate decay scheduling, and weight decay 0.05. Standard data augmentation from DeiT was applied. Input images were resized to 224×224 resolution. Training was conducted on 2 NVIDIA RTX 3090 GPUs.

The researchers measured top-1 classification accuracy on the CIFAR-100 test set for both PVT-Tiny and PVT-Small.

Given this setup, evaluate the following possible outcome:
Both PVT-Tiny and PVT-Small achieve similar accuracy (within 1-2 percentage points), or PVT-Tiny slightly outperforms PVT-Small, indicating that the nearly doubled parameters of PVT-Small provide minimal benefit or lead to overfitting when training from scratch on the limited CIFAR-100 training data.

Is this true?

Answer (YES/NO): YES